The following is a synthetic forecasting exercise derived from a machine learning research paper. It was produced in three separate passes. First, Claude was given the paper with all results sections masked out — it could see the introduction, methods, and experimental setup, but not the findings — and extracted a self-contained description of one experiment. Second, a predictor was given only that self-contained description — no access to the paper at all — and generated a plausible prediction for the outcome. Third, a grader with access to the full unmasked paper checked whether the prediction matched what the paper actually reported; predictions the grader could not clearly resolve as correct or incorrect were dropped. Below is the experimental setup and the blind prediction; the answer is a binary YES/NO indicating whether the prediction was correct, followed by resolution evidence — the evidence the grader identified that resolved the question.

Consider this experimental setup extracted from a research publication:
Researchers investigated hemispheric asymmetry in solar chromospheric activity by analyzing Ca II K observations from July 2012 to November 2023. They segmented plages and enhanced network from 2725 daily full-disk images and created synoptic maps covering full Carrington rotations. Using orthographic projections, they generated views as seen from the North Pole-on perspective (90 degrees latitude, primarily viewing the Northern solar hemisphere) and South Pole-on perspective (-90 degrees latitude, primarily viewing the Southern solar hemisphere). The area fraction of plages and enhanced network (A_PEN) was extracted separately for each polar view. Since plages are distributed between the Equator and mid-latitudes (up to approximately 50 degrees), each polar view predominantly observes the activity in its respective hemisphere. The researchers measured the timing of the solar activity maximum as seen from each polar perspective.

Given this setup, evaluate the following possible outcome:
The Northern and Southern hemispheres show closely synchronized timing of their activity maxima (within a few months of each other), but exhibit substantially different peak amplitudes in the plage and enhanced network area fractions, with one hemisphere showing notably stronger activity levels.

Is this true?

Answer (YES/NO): NO